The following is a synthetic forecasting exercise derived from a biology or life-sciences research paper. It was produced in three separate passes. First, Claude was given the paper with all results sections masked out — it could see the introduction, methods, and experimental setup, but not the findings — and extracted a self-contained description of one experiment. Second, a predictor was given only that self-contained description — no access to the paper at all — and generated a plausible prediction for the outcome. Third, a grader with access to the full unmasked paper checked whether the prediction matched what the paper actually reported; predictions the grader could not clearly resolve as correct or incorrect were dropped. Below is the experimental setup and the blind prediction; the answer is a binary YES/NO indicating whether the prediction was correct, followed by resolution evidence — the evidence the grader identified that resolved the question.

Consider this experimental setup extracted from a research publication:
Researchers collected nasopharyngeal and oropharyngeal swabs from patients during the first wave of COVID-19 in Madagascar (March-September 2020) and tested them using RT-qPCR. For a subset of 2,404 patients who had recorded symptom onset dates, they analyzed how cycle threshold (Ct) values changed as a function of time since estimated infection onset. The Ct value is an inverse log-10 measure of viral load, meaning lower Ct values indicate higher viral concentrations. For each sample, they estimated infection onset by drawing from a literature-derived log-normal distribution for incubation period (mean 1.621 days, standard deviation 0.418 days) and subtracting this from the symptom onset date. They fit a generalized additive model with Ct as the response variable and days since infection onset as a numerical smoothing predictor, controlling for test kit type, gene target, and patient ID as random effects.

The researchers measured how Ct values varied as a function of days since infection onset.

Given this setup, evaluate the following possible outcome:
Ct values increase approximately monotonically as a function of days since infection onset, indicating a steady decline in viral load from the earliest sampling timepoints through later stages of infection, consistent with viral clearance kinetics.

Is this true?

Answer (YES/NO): NO